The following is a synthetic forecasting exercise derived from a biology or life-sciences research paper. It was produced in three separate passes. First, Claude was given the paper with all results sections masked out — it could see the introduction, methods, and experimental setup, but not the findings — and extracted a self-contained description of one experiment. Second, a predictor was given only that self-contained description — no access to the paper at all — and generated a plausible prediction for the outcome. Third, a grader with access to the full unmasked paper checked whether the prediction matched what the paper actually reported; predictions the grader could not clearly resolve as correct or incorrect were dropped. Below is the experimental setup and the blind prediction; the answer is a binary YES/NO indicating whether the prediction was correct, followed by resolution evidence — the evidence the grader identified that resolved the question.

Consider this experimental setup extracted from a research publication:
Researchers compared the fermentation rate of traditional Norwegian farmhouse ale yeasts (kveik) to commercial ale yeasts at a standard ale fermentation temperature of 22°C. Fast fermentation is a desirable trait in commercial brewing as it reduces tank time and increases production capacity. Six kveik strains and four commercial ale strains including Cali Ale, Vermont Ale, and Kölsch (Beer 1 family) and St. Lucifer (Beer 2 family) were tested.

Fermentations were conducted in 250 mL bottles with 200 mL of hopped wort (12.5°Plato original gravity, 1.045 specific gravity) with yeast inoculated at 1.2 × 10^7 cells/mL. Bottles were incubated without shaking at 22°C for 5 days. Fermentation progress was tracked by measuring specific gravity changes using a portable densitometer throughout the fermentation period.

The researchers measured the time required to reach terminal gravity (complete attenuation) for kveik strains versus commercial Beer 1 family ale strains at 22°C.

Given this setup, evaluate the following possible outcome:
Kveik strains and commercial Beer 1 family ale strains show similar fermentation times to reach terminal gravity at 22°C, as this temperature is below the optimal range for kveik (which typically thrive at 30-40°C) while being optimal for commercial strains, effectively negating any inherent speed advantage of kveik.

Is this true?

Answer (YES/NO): NO